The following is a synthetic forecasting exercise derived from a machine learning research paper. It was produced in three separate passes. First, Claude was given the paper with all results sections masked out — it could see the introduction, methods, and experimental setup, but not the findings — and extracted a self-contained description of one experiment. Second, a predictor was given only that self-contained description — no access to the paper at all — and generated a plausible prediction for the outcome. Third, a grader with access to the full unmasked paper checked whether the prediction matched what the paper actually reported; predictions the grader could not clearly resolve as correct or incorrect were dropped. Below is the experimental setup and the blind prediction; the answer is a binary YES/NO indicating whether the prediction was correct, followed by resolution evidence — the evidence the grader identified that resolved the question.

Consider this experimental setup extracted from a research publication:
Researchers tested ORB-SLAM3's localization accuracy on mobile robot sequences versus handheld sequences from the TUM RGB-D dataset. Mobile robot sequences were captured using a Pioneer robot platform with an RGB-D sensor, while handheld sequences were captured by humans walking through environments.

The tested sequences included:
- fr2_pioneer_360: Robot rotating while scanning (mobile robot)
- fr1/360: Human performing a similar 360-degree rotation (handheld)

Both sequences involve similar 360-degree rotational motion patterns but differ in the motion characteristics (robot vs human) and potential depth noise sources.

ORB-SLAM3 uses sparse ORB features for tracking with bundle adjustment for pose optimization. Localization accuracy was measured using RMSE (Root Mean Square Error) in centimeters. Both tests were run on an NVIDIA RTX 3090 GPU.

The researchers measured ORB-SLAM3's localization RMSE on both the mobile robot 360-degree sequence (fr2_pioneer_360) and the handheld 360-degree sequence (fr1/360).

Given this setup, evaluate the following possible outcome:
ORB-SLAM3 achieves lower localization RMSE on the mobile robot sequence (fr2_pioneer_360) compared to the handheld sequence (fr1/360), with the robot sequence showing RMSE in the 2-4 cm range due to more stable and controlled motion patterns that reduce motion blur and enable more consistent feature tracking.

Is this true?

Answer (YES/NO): NO